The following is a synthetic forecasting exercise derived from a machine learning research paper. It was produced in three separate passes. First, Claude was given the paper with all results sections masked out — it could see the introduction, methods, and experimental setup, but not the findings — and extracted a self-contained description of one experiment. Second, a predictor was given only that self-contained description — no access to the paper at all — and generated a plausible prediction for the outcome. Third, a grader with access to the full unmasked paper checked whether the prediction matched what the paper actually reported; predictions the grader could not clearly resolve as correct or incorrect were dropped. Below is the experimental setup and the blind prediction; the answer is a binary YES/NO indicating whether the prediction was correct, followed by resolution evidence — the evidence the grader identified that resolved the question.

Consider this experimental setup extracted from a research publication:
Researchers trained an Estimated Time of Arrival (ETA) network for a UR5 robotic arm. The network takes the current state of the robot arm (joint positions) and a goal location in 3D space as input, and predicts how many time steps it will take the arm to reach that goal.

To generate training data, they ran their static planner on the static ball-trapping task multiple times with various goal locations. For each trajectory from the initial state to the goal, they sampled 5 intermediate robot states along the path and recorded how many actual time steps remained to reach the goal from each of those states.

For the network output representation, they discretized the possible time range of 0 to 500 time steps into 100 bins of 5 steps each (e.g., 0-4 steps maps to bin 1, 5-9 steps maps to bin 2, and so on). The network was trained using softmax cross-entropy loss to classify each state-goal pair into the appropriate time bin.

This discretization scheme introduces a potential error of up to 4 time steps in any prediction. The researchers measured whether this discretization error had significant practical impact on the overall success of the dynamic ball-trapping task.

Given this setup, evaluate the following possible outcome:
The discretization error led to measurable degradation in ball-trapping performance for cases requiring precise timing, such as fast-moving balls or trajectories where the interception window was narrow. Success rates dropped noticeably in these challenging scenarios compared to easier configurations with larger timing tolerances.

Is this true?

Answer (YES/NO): NO